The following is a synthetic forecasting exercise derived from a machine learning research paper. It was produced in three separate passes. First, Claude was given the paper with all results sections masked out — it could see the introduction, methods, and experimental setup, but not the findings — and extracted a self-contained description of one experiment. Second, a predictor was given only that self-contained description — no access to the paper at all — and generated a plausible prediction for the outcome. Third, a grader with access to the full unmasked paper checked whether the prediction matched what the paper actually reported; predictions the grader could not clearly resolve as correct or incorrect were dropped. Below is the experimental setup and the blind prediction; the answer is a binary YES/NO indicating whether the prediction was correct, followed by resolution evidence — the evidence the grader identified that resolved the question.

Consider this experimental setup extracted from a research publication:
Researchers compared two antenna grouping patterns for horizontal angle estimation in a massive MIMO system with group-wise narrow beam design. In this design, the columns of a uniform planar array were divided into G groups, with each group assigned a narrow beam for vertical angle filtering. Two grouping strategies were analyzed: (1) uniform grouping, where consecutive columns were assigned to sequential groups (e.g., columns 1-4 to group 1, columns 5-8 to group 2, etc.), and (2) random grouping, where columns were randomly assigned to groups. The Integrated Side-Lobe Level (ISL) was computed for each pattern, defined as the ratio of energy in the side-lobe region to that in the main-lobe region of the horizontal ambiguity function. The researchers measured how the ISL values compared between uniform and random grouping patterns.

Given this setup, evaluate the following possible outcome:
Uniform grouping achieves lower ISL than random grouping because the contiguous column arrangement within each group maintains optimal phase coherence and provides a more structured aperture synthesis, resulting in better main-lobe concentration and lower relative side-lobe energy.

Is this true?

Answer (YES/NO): YES